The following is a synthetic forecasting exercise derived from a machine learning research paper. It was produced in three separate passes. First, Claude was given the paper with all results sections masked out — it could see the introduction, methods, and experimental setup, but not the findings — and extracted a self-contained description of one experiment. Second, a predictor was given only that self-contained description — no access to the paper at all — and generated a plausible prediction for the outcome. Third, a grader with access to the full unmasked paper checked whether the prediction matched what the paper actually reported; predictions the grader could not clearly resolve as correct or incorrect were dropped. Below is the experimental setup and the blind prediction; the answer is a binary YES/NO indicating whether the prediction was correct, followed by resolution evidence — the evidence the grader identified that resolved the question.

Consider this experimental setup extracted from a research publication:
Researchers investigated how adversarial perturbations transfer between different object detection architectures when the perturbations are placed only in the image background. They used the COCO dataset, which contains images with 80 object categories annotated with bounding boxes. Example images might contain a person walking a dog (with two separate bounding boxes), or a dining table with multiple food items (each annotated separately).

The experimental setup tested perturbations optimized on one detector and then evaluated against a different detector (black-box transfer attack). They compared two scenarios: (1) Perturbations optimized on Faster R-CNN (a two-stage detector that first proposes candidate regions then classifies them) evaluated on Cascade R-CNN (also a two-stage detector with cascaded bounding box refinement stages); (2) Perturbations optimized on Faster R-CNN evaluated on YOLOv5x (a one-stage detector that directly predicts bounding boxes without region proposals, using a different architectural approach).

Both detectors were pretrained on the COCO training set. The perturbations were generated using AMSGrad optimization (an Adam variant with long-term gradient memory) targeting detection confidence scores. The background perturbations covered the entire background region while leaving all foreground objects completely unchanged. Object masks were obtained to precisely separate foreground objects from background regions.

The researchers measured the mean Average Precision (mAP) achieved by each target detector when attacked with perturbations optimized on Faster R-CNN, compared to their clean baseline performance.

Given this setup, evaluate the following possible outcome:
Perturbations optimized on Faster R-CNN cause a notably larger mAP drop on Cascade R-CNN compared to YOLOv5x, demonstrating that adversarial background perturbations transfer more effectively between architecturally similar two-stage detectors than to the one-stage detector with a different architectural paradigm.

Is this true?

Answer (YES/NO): YES